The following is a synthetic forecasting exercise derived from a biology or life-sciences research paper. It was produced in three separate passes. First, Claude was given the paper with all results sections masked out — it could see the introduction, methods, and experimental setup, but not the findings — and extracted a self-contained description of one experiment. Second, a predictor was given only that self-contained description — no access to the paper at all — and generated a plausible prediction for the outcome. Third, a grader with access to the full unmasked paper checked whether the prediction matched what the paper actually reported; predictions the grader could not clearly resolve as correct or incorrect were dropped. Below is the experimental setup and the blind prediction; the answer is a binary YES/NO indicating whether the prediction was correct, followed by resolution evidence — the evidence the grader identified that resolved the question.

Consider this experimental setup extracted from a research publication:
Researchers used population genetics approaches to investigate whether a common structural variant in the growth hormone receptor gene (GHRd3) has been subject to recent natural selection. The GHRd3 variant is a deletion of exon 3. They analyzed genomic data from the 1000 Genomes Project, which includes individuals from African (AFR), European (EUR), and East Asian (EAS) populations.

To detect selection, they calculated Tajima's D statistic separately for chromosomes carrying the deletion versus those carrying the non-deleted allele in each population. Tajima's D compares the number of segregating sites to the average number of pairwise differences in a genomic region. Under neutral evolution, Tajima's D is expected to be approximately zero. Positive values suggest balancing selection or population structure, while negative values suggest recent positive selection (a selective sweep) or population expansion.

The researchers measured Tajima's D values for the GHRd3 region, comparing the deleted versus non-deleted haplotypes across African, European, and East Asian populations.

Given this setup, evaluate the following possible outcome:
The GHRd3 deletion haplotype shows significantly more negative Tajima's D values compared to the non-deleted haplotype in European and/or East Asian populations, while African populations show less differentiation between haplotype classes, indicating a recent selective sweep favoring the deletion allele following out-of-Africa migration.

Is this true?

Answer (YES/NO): NO